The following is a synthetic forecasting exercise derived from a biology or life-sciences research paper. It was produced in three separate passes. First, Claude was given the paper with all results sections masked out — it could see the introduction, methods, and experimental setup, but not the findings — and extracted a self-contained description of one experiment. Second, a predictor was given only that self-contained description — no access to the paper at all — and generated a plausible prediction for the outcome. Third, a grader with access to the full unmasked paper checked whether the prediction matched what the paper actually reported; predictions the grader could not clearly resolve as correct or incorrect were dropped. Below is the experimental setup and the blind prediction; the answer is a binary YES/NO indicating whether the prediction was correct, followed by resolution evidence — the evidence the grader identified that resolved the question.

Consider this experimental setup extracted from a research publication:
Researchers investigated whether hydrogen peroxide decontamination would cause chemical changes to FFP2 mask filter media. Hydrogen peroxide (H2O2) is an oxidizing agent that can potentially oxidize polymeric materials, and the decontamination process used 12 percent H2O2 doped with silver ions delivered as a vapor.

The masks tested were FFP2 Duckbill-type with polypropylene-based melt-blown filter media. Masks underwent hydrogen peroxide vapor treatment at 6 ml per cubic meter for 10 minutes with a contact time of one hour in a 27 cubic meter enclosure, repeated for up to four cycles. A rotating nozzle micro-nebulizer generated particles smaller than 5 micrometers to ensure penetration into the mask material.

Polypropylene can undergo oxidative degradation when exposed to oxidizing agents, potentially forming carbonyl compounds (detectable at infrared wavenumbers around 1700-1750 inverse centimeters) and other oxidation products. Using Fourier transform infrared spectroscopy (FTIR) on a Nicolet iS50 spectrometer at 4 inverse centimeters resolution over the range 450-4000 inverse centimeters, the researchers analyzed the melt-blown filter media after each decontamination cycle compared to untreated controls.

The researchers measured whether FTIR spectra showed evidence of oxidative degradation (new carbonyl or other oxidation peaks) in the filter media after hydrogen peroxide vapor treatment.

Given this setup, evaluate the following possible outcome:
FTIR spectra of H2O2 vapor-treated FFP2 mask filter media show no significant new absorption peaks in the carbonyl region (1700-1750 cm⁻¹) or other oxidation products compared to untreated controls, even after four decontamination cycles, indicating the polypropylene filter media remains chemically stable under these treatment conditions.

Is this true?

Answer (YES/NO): YES